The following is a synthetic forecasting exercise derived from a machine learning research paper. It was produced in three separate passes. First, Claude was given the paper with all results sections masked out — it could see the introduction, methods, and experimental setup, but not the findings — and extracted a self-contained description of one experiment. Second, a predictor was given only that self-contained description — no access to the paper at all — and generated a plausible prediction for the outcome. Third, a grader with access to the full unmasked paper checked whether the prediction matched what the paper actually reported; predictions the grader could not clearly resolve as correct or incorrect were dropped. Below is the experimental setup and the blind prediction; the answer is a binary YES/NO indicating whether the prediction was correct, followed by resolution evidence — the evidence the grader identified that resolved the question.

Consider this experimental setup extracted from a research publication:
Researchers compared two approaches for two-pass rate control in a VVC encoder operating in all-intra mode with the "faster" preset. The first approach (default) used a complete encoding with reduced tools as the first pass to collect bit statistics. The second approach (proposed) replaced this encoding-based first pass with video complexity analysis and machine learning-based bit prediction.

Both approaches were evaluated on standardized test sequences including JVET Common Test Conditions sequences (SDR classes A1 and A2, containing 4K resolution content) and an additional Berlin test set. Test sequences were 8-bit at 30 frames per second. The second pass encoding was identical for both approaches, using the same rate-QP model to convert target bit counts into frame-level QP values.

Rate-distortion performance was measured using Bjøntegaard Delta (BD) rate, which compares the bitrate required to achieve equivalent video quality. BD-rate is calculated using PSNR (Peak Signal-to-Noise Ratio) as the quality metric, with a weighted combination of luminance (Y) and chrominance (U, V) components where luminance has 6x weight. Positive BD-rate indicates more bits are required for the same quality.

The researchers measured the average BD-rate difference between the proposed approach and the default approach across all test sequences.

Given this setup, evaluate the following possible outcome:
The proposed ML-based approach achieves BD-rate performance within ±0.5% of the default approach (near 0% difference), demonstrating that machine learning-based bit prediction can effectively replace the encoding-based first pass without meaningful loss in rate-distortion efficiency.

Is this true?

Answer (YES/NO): NO